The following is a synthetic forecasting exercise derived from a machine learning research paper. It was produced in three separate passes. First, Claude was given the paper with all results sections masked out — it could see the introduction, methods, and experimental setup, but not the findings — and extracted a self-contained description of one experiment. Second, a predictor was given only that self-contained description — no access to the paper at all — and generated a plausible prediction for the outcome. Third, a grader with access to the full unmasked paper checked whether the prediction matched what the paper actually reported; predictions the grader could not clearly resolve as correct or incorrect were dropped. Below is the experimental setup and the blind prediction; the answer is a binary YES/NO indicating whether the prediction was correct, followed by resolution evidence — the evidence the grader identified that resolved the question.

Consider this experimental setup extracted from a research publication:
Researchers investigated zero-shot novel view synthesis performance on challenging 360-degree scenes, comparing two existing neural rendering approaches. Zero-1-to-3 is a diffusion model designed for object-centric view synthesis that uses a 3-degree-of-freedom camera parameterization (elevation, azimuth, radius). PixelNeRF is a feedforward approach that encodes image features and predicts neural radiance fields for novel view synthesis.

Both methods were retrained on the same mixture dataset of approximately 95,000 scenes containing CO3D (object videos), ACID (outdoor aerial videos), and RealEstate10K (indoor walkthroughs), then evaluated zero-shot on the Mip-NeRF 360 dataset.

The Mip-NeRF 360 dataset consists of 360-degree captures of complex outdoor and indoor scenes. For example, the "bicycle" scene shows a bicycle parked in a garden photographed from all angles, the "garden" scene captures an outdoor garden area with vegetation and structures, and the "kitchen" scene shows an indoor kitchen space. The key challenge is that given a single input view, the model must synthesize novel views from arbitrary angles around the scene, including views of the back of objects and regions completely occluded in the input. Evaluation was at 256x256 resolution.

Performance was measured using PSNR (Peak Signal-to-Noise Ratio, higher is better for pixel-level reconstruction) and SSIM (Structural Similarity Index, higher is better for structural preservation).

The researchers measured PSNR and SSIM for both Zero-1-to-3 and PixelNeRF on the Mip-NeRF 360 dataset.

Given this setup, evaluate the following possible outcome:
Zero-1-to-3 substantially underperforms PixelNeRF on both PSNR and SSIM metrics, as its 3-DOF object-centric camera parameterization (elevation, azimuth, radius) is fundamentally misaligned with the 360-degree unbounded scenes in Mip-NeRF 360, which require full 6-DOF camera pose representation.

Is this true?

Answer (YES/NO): YES